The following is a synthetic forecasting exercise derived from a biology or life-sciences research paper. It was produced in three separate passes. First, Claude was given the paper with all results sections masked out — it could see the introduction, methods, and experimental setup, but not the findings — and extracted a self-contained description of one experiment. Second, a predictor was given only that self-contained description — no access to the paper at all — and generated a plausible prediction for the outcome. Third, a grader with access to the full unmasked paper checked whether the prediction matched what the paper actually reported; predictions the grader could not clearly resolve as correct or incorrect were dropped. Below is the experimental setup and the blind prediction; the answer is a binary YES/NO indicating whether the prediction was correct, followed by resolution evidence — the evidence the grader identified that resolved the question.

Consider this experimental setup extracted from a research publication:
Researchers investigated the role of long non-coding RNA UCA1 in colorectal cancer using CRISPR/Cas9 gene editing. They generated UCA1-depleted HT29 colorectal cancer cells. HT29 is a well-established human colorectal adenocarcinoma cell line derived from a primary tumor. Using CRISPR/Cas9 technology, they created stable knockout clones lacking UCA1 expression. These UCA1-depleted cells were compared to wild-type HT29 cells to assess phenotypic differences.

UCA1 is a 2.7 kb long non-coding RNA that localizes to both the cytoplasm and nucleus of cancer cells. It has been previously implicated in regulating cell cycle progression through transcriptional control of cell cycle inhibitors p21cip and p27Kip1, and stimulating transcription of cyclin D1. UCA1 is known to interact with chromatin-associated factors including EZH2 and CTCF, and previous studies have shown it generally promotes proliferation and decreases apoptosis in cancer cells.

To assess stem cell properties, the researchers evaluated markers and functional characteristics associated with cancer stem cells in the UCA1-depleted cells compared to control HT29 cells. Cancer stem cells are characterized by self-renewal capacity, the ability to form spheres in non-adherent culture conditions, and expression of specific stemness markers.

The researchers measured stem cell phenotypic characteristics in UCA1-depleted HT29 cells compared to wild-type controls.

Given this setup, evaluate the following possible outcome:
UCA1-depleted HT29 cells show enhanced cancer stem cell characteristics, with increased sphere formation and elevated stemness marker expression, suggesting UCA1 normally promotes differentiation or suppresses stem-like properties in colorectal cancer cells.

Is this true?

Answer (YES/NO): NO